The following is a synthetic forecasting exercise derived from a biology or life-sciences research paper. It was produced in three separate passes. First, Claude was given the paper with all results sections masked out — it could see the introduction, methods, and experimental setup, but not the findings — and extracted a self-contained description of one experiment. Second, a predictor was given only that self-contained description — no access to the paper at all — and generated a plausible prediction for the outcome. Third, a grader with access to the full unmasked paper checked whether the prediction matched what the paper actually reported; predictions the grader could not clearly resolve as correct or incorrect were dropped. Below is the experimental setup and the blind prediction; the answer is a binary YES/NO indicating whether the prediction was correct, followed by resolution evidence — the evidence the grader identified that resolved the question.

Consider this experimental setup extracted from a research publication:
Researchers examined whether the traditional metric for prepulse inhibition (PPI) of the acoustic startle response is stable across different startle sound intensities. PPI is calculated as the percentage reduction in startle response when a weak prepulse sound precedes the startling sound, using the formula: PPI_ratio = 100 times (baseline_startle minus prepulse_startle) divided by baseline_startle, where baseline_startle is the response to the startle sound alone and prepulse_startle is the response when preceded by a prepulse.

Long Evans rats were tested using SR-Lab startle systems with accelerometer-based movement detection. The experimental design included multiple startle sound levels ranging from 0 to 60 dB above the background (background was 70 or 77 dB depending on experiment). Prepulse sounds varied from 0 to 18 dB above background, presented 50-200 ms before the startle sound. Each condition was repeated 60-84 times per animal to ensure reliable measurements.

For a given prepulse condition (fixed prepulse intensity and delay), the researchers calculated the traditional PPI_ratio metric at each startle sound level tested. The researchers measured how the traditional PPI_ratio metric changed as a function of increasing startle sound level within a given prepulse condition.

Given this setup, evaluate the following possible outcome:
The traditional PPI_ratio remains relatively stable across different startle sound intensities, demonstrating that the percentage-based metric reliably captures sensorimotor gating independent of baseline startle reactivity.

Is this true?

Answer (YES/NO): NO